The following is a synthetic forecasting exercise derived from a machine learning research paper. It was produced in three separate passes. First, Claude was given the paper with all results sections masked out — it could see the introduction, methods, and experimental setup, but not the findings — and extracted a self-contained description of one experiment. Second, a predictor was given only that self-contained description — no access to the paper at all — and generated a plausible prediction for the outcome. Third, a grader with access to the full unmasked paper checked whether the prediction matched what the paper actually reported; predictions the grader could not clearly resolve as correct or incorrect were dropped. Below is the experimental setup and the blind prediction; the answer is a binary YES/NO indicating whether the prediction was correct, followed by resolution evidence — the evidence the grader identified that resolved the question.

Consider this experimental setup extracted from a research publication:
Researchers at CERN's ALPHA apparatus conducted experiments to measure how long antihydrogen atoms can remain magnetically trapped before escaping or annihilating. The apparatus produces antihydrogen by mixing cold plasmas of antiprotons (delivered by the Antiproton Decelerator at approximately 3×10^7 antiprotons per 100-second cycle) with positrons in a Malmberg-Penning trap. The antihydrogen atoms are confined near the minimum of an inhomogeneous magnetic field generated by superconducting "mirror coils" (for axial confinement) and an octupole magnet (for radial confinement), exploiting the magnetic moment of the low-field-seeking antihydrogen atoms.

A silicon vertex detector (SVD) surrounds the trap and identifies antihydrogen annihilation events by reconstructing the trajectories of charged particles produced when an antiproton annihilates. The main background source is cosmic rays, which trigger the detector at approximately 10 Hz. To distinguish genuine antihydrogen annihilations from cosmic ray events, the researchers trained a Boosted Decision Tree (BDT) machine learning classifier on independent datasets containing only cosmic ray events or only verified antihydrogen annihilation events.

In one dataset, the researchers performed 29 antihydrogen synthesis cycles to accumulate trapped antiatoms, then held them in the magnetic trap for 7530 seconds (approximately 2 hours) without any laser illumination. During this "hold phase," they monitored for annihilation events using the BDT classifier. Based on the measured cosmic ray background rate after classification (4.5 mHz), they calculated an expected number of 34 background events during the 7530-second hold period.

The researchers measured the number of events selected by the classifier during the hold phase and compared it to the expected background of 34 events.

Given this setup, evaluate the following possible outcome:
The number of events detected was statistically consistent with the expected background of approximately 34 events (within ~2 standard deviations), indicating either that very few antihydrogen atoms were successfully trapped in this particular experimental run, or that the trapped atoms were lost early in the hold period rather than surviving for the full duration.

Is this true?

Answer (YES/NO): NO